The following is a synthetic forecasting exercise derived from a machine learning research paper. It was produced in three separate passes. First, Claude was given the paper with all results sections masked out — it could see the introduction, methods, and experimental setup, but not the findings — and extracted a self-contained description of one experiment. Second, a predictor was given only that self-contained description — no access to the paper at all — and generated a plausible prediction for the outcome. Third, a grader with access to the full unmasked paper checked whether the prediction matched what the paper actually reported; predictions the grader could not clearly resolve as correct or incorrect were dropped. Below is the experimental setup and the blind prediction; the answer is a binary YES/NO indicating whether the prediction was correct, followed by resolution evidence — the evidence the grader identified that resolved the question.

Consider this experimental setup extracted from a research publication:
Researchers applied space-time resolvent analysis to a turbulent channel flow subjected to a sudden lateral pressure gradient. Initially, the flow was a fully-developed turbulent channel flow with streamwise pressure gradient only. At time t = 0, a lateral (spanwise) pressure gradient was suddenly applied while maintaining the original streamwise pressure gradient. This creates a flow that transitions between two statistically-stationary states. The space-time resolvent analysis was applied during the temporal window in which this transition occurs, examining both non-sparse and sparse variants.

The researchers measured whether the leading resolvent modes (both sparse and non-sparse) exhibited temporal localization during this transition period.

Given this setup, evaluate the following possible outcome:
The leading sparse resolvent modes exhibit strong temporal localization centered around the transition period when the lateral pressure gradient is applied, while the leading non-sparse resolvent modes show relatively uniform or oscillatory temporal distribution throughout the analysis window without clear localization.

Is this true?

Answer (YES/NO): NO